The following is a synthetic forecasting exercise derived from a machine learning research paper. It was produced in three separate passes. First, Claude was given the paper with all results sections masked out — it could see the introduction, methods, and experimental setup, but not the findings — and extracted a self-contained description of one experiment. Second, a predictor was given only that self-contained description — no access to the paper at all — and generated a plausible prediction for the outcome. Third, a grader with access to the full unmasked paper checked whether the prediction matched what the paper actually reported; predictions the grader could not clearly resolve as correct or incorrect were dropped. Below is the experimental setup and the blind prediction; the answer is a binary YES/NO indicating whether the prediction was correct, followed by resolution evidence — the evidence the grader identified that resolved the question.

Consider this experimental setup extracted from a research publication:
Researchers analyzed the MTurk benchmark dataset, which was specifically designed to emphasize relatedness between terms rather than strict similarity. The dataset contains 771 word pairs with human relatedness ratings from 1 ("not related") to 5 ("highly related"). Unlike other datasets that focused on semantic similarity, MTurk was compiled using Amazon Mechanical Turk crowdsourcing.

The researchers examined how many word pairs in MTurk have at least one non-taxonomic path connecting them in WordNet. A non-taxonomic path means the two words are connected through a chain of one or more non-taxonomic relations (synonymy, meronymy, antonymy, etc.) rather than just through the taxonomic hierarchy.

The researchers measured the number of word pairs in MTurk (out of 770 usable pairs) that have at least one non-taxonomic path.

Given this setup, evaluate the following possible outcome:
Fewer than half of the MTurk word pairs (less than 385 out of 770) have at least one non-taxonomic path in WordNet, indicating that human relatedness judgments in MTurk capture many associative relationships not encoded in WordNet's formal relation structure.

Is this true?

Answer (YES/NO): YES